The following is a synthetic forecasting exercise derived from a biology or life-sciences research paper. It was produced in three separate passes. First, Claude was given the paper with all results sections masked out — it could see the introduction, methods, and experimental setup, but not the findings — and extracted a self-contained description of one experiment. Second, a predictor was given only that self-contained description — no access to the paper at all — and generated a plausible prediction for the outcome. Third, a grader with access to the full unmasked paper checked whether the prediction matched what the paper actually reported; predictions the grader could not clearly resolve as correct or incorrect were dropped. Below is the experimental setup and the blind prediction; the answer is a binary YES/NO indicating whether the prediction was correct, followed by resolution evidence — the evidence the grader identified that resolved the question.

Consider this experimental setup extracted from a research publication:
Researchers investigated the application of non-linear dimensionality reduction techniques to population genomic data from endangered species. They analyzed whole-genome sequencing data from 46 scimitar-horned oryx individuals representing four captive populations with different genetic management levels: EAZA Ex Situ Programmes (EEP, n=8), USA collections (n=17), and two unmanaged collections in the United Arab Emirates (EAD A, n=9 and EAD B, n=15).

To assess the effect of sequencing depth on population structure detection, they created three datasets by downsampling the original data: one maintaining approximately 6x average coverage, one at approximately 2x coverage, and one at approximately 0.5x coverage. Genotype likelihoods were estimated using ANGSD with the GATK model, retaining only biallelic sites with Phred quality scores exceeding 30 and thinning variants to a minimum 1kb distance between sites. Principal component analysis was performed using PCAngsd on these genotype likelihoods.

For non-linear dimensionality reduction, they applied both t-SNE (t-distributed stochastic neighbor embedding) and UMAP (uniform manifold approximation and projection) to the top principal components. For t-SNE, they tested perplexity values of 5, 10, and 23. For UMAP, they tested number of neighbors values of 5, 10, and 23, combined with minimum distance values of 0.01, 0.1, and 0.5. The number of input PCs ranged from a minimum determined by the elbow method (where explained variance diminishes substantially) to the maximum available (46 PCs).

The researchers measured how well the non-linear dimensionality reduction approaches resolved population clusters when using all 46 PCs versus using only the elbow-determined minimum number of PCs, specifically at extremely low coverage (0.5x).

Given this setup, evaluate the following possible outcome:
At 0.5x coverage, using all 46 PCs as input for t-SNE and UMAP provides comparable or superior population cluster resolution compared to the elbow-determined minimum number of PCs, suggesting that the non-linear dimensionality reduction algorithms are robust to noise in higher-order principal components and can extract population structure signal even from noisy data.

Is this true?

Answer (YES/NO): NO